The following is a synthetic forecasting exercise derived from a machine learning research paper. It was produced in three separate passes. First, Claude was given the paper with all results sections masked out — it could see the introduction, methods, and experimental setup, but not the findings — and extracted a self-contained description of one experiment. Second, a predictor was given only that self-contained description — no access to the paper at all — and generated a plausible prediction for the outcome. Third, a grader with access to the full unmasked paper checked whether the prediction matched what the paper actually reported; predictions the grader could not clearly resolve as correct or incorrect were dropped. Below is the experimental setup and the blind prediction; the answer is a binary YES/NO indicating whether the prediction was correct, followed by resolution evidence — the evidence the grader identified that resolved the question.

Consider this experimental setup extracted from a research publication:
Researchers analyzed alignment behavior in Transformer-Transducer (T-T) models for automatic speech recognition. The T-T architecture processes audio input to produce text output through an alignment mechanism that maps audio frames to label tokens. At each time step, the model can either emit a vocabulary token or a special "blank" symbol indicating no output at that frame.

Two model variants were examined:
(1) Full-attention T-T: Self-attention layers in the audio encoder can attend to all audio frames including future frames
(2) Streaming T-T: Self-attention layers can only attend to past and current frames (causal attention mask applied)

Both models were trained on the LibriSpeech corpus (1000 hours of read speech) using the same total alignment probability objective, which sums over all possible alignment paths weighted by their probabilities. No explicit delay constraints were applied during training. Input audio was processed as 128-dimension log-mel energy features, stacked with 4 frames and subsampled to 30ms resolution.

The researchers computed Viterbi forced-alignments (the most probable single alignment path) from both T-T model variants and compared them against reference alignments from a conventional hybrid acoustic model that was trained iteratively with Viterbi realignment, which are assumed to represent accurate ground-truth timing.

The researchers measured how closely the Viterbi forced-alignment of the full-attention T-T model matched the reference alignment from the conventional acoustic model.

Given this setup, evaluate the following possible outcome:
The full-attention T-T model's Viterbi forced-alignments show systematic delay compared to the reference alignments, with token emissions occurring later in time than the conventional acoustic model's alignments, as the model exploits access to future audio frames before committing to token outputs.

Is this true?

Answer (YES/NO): NO